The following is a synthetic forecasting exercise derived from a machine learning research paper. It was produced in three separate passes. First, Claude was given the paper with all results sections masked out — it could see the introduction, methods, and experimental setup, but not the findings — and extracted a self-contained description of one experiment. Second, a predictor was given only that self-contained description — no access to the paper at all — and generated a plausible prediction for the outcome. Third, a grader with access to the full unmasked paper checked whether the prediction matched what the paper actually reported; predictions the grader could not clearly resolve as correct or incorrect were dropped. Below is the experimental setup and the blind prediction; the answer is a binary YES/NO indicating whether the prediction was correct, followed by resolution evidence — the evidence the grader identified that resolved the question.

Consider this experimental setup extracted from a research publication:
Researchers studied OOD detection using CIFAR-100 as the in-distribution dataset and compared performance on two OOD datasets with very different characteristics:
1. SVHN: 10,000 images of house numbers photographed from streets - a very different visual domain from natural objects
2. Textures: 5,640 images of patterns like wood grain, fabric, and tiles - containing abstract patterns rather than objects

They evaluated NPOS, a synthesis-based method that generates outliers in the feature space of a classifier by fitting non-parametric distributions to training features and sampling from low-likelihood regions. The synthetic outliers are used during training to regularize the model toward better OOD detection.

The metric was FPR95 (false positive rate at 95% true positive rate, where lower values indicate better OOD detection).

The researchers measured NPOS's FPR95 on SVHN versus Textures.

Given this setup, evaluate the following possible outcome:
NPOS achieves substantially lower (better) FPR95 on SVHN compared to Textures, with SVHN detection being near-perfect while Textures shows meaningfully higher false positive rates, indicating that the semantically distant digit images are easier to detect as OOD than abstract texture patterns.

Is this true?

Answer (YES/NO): NO